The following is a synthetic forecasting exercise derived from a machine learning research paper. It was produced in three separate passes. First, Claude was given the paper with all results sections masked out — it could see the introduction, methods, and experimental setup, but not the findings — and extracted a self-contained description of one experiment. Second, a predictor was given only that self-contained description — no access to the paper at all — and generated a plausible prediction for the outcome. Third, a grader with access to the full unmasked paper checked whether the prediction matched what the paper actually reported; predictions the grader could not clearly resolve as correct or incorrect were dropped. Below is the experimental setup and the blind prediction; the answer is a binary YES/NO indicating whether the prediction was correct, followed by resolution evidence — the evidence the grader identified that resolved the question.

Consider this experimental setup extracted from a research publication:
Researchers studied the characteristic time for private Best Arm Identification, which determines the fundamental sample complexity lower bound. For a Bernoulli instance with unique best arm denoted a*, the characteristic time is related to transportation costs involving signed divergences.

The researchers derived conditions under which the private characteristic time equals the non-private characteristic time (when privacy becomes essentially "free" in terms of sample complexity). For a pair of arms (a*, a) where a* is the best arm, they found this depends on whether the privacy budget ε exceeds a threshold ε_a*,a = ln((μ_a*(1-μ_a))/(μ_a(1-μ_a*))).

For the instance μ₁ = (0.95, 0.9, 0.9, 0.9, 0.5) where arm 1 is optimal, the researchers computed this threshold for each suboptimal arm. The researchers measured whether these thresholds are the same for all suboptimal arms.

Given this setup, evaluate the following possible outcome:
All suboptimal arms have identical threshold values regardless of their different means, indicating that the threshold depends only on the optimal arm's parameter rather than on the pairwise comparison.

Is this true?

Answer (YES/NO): NO